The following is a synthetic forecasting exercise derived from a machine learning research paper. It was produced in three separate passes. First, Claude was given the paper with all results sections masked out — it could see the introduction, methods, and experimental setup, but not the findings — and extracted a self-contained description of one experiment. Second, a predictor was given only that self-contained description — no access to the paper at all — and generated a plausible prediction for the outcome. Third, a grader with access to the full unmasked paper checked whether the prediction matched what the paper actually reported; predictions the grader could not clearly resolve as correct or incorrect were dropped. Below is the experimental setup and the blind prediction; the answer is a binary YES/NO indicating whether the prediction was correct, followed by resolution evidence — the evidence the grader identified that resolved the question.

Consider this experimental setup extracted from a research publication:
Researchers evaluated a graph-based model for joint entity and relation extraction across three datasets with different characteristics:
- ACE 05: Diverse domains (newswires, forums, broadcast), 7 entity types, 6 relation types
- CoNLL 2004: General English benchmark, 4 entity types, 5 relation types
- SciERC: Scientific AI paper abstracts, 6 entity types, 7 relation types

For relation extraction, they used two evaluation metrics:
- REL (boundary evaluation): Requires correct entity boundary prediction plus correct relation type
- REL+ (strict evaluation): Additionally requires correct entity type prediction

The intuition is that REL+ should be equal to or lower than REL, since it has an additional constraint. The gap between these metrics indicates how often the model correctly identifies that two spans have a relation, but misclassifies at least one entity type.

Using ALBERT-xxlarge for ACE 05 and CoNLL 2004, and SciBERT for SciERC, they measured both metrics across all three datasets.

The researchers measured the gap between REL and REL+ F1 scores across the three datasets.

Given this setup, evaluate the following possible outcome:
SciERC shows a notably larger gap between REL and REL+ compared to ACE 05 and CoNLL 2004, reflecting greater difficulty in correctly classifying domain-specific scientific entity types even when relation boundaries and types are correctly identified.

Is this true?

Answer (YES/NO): YES